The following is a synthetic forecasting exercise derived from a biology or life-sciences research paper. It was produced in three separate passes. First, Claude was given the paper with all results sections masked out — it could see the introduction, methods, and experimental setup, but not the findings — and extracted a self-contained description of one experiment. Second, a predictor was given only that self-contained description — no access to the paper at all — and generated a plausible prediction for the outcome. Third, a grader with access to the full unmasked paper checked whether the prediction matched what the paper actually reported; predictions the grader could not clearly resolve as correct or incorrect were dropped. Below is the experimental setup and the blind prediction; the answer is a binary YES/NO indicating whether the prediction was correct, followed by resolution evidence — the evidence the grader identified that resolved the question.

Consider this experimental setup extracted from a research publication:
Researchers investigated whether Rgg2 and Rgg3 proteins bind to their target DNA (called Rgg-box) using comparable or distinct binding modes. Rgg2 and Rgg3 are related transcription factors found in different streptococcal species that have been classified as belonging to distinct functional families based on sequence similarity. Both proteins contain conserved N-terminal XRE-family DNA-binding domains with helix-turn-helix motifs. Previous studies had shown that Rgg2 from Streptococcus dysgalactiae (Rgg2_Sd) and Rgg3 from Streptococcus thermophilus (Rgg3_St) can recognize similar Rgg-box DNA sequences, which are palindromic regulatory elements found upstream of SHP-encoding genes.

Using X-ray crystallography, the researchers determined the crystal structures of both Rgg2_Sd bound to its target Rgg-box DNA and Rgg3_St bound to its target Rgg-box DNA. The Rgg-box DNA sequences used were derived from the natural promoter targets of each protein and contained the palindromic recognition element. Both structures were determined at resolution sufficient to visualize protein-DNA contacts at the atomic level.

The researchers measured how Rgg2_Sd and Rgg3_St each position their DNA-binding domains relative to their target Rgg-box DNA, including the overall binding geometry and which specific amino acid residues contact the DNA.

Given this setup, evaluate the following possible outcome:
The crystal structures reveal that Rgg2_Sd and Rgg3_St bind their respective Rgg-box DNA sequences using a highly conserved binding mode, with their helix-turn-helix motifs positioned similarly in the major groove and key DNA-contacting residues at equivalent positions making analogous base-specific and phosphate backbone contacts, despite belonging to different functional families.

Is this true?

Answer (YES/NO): YES